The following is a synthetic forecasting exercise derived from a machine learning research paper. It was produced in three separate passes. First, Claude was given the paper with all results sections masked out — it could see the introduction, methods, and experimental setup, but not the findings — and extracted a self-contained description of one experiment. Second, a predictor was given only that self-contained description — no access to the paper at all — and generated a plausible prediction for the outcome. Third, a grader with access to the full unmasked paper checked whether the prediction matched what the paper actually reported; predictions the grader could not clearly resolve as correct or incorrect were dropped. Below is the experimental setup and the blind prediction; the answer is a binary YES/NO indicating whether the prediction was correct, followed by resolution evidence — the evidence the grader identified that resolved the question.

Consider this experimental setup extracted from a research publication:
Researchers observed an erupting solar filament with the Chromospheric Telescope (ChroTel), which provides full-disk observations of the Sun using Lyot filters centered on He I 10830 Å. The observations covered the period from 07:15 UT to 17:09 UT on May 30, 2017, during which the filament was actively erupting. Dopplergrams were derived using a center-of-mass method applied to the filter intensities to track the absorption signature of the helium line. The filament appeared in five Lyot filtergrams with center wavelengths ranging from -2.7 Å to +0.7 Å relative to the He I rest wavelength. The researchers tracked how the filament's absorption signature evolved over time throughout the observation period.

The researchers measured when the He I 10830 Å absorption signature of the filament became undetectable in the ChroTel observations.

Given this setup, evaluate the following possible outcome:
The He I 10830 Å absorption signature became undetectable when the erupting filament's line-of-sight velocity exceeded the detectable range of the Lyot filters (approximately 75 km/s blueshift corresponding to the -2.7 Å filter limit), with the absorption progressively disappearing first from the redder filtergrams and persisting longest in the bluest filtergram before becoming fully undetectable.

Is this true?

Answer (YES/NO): NO